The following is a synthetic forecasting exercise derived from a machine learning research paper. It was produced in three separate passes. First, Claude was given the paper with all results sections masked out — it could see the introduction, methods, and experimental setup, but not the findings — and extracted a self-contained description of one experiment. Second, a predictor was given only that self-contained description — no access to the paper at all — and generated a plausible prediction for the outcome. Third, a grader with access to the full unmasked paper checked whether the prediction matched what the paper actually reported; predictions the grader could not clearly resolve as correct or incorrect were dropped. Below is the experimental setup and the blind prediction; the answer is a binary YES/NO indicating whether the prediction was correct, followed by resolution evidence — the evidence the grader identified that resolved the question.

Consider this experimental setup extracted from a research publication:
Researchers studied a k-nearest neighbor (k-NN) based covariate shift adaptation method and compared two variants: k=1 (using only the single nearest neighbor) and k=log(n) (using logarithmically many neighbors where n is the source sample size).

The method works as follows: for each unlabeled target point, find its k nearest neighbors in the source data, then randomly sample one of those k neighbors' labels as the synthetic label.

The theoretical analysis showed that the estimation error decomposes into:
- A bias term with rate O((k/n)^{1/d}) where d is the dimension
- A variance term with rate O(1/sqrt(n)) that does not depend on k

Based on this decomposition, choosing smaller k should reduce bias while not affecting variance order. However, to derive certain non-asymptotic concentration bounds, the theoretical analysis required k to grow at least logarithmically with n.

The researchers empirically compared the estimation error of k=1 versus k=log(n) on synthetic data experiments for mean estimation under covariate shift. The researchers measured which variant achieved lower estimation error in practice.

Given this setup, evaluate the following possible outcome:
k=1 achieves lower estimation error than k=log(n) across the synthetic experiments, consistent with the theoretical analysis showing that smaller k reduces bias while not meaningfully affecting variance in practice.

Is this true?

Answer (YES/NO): YES